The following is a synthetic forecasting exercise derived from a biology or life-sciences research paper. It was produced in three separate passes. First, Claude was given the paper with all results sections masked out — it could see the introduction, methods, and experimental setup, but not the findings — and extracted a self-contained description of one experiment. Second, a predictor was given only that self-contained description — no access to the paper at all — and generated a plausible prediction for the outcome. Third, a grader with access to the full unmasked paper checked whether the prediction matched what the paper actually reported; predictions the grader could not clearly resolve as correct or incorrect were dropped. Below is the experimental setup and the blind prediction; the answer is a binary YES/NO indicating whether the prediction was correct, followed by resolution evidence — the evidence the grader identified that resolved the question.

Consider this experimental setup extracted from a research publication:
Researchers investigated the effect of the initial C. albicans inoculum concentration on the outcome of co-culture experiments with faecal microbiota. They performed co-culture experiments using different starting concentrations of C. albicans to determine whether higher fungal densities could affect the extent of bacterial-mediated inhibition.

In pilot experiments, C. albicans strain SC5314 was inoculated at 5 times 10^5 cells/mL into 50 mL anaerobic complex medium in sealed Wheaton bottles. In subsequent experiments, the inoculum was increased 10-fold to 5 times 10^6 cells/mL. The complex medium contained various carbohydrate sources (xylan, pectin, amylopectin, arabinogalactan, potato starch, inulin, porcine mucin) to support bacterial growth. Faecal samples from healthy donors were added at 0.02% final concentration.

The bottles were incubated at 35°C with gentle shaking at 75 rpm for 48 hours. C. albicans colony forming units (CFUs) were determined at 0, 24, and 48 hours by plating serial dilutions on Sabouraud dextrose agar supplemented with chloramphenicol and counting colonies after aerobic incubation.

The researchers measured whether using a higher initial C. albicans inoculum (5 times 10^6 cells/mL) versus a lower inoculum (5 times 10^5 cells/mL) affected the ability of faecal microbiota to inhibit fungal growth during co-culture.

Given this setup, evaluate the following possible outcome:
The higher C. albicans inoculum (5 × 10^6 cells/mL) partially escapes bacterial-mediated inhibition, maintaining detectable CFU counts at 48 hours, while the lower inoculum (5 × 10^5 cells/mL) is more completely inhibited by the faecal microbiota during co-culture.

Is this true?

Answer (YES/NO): NO